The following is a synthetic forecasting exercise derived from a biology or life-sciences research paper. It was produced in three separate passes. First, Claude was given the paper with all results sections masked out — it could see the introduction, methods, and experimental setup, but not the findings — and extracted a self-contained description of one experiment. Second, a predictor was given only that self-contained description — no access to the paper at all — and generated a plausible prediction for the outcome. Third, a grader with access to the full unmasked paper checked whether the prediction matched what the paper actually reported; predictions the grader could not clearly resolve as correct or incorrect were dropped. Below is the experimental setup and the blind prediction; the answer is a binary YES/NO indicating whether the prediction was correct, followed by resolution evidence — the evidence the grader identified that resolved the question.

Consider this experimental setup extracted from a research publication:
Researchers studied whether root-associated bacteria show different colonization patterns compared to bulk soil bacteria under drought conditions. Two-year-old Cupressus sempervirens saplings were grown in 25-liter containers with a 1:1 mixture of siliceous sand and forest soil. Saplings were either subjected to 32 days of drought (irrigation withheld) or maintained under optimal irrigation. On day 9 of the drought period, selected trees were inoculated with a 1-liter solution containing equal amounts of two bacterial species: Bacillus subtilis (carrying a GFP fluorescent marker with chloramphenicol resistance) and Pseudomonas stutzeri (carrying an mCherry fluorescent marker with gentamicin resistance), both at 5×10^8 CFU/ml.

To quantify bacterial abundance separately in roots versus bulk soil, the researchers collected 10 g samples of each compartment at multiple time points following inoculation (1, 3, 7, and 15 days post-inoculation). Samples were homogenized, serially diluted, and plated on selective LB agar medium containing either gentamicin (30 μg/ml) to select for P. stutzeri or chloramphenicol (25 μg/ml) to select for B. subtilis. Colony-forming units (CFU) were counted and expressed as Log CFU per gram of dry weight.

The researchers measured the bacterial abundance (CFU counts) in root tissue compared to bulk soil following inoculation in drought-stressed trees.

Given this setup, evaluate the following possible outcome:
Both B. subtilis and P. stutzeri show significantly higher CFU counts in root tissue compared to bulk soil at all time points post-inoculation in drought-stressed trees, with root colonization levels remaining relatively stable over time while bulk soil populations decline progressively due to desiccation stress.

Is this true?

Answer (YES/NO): NO